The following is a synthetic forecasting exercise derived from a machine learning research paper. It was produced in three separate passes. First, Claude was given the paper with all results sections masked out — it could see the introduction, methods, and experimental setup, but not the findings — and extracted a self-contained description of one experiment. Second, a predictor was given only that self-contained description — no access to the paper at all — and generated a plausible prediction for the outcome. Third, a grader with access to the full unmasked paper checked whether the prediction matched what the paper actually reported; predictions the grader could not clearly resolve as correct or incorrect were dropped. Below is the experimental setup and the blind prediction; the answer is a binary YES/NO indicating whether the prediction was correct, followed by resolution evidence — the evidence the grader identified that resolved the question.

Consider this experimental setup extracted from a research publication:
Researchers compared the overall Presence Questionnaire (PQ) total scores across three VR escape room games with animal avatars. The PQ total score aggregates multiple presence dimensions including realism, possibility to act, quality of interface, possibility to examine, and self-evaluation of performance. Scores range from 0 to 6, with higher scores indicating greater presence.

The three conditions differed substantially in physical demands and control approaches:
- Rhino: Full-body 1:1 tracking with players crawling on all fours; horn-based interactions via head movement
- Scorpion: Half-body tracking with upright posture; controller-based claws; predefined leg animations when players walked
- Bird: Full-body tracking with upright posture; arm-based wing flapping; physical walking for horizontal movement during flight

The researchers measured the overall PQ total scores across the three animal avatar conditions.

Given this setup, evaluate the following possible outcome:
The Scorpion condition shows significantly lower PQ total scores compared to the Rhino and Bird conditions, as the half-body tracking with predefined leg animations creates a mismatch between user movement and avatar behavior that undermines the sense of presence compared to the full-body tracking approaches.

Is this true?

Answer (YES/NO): NO